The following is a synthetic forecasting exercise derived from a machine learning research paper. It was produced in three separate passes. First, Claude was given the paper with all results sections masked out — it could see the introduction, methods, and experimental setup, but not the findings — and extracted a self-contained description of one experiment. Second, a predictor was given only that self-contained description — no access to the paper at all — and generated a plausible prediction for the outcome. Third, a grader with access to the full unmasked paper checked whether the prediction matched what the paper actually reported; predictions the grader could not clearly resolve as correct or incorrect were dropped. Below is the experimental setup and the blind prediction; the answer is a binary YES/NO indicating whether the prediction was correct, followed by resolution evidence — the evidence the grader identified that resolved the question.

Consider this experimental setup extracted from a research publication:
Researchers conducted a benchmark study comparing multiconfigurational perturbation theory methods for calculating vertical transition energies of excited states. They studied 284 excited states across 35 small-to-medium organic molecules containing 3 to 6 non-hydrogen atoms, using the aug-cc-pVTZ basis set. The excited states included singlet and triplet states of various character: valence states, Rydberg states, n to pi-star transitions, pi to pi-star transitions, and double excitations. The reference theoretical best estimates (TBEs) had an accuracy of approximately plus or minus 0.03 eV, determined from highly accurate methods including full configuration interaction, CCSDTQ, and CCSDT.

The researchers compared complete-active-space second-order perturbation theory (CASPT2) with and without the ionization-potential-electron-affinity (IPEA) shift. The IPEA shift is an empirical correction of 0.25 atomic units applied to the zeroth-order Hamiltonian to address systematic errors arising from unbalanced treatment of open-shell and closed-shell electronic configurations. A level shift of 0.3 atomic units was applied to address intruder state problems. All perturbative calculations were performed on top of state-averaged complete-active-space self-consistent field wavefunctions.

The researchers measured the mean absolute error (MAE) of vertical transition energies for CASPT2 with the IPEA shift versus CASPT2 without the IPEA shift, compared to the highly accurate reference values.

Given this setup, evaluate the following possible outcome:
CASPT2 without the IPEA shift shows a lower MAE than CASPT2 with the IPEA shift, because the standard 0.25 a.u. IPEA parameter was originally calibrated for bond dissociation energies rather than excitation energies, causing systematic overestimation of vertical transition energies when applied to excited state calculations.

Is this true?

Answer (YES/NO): NO